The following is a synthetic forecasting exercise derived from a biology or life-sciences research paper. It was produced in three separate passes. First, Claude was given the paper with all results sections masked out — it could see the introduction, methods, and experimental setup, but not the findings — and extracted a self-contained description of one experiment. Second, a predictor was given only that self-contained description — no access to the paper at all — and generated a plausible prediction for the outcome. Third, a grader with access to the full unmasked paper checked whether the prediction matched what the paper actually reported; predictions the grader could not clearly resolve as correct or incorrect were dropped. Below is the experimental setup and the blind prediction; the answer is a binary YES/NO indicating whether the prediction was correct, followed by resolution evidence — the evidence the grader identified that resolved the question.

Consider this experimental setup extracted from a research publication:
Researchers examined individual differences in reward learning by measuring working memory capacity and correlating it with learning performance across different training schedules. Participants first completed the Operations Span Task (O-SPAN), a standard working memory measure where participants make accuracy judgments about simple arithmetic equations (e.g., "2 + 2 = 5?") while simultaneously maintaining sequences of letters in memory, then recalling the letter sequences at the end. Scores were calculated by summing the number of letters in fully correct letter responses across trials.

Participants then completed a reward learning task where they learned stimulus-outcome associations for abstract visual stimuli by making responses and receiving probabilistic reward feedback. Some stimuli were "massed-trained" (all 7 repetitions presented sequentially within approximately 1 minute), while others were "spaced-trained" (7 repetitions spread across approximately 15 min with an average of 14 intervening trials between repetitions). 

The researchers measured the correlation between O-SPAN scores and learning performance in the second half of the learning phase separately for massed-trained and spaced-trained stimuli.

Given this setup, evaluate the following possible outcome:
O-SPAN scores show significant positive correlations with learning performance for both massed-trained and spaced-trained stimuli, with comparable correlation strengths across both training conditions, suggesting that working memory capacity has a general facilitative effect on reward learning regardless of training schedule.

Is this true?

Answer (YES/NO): NO